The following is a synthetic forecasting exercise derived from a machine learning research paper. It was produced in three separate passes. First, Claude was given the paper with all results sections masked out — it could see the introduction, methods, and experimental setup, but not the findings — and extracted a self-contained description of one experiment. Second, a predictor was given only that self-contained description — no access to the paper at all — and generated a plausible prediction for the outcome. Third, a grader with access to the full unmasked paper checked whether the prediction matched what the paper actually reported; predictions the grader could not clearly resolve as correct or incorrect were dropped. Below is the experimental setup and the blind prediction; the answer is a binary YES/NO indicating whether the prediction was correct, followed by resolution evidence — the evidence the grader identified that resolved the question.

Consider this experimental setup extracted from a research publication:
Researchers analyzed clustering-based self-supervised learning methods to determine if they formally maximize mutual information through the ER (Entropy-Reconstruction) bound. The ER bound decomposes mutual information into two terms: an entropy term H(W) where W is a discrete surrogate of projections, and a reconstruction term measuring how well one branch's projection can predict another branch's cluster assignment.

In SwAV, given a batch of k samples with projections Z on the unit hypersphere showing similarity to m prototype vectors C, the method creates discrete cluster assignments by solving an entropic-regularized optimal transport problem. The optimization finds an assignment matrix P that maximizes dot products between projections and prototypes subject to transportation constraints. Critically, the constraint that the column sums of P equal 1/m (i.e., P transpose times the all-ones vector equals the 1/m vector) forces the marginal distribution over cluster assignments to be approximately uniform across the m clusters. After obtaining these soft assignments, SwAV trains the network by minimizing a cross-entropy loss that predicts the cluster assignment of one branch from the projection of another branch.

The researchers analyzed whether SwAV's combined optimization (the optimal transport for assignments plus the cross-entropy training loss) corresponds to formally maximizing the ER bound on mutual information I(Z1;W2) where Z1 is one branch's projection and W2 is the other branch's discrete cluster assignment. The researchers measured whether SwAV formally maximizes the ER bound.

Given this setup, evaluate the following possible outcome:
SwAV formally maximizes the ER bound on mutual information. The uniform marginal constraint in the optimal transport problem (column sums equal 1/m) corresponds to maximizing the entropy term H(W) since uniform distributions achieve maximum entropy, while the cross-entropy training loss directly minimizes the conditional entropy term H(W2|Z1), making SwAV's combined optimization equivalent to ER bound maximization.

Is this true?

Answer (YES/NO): YES